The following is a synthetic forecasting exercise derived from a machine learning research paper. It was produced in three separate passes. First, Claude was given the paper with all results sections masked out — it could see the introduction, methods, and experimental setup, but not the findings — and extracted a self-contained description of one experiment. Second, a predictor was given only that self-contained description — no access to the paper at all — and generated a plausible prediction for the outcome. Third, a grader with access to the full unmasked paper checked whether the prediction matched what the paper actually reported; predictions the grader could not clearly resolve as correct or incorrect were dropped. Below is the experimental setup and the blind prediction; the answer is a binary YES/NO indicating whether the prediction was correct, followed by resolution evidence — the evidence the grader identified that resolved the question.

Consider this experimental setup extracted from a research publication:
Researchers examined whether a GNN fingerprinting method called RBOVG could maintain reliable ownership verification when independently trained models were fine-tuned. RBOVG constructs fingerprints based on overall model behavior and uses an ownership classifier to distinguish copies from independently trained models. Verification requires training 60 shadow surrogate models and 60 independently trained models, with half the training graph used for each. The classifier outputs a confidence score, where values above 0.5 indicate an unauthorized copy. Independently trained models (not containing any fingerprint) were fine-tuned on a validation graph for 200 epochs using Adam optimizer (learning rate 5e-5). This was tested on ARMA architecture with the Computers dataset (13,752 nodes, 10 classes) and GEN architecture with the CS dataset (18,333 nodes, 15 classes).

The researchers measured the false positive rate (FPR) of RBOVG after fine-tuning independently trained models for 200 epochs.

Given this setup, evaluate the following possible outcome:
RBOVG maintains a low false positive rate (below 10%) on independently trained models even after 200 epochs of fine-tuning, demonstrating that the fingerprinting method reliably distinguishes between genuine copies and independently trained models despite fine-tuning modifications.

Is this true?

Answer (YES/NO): NO